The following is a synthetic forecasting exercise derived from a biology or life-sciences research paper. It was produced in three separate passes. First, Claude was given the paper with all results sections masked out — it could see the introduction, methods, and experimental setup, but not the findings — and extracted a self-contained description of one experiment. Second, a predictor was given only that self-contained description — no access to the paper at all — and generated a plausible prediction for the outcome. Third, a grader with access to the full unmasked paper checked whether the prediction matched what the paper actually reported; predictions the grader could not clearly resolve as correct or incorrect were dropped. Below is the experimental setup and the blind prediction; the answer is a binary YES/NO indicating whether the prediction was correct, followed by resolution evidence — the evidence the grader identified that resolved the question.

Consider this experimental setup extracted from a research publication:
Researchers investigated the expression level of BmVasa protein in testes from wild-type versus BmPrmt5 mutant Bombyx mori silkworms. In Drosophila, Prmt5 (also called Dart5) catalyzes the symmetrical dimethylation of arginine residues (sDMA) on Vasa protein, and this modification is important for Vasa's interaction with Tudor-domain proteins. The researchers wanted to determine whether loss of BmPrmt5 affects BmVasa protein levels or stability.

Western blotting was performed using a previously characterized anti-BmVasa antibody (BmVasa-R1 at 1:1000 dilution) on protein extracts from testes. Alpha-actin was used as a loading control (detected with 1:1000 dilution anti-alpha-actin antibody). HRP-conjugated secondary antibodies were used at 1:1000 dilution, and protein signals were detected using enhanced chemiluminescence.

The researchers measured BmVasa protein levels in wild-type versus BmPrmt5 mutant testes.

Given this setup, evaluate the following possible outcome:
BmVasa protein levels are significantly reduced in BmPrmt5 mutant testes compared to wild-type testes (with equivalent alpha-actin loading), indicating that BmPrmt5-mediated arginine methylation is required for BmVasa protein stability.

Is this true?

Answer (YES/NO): NO